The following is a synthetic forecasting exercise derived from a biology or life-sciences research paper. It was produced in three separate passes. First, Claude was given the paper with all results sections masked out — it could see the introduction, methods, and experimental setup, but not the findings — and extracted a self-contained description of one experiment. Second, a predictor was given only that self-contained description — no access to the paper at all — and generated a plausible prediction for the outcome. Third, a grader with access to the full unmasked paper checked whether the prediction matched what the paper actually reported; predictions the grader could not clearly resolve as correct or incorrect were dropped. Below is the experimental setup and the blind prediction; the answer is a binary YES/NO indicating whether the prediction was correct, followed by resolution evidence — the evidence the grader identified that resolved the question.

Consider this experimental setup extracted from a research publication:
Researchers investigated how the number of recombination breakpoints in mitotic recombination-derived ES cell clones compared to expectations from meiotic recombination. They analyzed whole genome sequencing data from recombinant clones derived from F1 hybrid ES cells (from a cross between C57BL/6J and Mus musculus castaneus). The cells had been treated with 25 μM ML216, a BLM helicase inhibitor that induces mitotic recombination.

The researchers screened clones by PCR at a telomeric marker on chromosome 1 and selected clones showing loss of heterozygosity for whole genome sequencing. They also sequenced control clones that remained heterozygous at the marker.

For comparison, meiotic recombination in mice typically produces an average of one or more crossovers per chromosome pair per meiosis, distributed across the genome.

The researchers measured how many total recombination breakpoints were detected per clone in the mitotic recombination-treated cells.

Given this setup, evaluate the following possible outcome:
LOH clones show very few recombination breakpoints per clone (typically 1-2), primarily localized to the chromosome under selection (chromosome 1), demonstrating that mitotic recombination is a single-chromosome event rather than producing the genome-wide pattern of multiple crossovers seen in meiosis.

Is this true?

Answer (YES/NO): YES